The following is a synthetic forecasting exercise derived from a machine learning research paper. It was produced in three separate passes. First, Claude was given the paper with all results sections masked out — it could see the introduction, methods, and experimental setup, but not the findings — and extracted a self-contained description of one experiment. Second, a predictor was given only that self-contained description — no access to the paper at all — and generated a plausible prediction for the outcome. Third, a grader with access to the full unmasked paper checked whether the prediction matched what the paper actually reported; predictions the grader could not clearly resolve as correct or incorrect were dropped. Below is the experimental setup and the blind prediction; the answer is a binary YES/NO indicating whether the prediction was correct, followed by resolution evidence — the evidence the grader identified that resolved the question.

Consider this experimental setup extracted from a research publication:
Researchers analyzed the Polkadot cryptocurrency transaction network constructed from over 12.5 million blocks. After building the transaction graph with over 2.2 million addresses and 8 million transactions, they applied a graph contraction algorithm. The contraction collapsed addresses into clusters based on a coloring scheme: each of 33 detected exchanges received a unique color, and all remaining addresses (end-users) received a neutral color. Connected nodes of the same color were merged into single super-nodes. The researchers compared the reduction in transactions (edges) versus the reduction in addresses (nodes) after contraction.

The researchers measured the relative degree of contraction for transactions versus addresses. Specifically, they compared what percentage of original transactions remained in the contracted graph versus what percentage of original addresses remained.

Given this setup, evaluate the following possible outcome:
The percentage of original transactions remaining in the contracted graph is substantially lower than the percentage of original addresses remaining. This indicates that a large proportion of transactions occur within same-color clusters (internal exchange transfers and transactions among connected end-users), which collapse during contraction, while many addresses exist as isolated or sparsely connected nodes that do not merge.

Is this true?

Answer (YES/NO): YES